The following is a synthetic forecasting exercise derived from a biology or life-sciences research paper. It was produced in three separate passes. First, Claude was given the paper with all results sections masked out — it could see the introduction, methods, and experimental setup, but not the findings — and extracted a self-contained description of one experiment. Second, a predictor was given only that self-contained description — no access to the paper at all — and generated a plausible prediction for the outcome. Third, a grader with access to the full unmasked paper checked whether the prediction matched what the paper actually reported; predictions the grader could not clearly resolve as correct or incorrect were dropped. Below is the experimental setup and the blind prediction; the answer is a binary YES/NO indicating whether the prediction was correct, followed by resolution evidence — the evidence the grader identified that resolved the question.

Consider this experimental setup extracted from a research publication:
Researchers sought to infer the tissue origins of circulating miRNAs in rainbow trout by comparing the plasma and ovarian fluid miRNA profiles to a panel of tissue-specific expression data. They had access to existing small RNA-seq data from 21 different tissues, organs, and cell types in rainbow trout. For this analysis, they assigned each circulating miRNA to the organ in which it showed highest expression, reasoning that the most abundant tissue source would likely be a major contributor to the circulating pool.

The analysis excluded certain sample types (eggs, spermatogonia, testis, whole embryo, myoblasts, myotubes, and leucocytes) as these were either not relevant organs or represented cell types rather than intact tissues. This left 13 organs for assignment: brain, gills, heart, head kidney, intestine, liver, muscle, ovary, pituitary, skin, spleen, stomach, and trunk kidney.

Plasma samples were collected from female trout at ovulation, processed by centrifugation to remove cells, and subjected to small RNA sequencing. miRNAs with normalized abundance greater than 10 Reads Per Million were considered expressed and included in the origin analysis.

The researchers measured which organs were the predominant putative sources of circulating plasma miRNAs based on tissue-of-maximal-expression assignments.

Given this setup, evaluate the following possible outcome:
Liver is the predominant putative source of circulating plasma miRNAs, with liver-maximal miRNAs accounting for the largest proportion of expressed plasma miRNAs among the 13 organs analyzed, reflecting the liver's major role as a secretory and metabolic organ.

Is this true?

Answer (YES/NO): NO